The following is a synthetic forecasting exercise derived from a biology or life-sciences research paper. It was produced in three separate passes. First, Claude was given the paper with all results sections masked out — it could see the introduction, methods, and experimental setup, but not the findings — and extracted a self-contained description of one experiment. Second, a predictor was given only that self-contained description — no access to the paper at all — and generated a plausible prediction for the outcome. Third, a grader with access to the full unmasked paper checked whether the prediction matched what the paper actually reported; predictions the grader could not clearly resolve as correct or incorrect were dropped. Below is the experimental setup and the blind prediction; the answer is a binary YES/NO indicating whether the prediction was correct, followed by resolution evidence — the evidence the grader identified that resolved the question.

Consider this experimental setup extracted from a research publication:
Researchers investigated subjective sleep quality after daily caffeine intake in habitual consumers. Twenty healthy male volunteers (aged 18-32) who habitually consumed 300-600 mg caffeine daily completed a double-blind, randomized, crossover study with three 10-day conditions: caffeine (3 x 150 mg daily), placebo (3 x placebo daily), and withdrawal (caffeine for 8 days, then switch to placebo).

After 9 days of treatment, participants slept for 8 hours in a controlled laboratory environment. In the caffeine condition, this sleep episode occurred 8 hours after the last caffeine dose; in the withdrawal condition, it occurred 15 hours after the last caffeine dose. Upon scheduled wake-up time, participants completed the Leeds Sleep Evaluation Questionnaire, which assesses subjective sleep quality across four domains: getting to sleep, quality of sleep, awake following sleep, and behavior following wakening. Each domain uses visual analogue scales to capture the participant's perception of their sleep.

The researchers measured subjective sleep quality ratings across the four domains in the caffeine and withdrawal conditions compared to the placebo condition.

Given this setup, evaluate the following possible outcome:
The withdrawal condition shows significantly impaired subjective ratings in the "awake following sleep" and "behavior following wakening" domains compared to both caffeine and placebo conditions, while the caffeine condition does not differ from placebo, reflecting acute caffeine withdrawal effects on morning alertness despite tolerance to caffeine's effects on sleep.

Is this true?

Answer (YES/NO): NO